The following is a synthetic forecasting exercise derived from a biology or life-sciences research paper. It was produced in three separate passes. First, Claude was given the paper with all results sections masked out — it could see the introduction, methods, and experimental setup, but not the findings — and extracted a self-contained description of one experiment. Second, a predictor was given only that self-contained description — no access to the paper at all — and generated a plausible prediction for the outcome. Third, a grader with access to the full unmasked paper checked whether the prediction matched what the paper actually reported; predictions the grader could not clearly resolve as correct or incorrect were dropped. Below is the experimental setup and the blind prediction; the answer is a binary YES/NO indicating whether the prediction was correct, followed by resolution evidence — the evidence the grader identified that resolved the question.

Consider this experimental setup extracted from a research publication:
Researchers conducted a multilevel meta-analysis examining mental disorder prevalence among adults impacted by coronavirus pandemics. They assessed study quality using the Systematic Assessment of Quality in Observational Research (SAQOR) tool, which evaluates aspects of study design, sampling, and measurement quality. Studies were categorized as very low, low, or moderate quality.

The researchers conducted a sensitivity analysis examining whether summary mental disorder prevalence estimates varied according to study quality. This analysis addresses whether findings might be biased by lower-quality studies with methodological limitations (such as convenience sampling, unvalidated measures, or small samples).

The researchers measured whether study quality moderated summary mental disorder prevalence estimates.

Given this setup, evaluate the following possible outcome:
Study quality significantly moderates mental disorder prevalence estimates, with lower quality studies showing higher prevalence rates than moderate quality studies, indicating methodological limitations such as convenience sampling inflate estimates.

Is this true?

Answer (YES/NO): NO